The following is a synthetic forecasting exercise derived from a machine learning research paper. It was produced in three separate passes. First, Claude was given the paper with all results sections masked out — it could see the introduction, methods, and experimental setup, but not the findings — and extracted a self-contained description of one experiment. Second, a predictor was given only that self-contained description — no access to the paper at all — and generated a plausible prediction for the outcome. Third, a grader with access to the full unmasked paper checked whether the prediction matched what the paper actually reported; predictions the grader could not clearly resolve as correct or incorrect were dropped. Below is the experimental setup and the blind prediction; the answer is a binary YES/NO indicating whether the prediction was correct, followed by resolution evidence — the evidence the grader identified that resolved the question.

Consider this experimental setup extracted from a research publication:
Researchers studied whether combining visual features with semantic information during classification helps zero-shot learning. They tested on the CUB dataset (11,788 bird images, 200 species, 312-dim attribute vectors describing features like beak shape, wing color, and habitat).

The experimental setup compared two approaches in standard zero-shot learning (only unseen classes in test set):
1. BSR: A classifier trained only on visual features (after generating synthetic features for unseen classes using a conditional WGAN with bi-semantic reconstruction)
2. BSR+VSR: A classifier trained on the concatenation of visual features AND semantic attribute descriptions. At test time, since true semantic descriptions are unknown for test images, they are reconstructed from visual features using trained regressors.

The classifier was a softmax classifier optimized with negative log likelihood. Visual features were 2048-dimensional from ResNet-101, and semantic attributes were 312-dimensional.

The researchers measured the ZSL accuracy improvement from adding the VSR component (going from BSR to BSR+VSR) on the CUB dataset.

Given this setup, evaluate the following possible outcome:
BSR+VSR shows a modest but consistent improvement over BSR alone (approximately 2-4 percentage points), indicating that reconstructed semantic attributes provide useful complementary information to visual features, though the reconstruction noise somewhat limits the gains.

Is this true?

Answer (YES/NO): NO